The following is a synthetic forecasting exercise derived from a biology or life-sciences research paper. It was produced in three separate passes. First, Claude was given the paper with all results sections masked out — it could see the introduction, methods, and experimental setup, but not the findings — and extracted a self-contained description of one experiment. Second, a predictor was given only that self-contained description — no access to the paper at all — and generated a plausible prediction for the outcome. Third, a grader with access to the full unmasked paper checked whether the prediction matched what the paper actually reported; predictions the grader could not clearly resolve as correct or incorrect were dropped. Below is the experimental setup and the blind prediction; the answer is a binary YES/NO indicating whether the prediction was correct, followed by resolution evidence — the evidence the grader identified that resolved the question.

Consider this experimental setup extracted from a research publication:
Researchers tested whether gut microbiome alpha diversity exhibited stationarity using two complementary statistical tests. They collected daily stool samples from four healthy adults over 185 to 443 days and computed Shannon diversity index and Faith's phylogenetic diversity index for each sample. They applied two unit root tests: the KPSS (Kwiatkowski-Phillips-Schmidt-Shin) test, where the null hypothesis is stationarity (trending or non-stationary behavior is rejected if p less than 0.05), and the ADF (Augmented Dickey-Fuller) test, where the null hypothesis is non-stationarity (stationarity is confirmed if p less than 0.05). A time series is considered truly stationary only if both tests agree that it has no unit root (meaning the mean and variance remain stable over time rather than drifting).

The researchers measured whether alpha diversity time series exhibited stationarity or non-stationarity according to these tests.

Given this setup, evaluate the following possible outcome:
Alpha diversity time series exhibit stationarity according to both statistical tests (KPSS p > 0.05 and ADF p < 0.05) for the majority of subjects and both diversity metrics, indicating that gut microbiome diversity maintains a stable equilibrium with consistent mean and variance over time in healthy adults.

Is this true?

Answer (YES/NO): YES